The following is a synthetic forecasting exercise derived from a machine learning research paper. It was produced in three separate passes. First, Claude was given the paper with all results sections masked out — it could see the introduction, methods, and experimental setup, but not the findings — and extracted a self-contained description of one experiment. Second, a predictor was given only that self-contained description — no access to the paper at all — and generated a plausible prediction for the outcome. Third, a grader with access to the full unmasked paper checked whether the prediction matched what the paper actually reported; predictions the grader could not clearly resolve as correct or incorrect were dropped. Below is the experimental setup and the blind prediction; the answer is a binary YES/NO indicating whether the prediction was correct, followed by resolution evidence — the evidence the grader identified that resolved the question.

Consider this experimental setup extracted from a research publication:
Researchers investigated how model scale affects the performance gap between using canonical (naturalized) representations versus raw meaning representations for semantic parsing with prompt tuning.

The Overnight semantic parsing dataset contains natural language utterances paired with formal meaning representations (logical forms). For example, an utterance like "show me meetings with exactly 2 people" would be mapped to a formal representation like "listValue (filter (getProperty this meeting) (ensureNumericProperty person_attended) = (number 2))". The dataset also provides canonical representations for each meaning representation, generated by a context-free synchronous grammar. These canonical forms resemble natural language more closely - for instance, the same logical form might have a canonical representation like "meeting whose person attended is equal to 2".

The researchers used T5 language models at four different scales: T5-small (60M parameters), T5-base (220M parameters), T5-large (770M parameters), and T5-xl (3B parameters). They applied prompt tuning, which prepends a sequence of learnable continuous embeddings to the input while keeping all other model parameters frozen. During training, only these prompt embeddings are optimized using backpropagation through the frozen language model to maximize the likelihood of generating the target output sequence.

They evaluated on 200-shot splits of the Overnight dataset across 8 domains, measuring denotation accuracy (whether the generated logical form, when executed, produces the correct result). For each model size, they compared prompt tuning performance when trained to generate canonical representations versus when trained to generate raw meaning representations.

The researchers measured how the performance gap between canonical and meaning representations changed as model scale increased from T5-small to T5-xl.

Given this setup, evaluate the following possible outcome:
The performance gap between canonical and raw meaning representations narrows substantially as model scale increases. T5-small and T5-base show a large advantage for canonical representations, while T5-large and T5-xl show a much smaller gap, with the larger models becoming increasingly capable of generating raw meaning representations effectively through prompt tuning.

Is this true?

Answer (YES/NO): YES